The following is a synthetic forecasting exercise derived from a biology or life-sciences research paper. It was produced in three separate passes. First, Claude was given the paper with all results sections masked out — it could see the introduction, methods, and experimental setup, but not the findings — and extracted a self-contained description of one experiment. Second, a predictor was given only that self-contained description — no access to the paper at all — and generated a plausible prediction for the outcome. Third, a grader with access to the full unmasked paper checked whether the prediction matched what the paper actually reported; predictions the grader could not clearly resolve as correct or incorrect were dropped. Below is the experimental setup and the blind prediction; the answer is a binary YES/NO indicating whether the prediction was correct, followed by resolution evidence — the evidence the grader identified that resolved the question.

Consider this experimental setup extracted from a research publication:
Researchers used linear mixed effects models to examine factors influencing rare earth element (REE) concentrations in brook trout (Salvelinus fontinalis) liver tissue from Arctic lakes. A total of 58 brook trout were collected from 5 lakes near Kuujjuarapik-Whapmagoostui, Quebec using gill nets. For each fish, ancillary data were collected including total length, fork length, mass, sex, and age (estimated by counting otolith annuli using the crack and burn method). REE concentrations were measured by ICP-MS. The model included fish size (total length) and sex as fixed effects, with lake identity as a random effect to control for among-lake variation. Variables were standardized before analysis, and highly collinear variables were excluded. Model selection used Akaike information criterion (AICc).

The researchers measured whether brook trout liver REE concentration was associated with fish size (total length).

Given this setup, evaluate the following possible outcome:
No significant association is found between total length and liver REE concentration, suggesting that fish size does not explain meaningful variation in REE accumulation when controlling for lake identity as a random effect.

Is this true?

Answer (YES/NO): YES